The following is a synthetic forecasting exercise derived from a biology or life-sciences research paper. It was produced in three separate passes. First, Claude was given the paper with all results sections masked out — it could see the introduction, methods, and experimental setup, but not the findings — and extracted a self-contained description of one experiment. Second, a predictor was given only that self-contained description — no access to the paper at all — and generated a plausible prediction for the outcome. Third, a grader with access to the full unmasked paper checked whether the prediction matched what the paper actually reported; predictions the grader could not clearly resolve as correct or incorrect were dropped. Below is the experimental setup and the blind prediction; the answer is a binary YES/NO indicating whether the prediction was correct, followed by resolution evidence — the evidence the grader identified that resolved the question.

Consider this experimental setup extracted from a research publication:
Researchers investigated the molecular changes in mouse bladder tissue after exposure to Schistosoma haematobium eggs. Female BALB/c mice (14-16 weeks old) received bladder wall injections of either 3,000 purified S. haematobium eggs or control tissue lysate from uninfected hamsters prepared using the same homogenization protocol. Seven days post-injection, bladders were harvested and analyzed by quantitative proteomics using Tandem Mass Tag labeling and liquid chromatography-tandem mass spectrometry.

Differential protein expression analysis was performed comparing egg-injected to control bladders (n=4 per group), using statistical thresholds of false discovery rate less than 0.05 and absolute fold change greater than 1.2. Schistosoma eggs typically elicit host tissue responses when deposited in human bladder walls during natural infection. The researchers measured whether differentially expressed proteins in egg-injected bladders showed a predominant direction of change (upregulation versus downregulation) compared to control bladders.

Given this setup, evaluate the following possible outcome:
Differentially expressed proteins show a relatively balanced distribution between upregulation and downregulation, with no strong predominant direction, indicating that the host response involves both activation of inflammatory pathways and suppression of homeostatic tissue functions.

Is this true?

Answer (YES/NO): NO